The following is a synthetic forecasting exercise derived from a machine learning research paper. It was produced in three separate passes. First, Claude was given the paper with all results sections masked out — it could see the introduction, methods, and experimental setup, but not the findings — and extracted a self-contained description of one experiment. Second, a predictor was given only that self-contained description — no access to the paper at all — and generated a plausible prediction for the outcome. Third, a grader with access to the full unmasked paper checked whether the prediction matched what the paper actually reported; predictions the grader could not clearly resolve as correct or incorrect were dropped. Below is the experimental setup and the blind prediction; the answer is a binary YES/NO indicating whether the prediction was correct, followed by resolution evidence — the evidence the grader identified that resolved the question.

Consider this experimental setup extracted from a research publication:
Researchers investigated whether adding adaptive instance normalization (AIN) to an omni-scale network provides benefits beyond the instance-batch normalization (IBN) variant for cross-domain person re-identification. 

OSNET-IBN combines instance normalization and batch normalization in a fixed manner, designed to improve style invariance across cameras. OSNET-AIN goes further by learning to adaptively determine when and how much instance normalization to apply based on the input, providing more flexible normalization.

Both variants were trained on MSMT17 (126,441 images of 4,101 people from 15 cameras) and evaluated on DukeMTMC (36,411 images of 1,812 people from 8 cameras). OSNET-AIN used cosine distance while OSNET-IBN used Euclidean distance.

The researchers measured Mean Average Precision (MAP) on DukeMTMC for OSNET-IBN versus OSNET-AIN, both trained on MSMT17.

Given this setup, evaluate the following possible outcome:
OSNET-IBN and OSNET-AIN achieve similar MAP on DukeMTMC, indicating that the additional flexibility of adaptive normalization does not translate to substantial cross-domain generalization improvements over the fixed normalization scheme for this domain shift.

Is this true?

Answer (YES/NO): NO